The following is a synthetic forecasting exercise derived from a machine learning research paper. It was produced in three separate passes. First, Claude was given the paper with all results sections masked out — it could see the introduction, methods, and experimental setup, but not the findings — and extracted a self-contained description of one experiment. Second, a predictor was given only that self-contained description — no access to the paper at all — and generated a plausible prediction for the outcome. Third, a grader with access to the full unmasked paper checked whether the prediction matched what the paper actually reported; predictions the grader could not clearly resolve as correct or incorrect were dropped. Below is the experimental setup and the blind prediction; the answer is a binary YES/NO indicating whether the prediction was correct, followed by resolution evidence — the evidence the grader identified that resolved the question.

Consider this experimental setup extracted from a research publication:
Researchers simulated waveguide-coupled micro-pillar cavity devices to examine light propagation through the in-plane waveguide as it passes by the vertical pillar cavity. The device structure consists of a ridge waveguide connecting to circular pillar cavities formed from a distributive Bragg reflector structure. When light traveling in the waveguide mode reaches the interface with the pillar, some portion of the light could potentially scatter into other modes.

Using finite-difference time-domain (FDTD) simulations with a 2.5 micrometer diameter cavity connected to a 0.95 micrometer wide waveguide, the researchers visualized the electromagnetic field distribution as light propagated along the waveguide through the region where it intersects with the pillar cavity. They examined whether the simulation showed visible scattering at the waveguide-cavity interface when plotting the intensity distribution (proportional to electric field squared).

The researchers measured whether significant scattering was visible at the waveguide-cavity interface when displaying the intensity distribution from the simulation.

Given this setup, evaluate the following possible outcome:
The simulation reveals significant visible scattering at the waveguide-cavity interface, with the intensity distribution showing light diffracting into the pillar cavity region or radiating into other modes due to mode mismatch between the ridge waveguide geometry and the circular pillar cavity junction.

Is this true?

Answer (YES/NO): NO